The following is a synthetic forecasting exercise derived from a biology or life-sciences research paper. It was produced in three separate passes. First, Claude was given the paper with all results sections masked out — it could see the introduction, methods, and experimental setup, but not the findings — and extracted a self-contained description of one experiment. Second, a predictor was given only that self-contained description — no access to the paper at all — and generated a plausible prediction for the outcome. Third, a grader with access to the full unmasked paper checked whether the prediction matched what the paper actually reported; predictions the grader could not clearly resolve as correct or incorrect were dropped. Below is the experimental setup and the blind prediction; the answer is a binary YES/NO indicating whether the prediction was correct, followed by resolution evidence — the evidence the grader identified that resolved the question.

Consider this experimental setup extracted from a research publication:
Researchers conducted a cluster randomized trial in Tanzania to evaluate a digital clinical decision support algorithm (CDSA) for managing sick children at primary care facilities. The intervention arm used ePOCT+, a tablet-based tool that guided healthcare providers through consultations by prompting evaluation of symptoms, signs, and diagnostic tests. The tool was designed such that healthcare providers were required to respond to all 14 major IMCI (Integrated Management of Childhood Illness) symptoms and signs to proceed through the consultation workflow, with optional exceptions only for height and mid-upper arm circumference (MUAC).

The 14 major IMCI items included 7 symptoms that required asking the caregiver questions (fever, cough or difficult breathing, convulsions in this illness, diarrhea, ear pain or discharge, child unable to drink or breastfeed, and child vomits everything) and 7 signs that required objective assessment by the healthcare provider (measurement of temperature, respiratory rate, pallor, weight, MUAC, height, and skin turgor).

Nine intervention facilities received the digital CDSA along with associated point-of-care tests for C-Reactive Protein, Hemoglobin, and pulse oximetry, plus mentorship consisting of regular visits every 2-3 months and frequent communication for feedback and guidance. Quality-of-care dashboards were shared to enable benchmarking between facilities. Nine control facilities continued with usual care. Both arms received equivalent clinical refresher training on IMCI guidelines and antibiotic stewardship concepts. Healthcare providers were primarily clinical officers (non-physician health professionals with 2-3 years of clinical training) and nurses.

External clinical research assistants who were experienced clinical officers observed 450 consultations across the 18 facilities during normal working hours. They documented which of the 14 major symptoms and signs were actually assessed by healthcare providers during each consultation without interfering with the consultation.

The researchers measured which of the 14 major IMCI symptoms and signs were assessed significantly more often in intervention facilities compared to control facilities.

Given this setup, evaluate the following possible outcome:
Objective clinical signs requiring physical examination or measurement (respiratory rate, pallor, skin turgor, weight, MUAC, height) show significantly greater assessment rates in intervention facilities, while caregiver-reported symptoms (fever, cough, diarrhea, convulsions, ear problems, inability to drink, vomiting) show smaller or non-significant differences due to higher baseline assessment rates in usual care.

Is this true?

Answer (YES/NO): NO